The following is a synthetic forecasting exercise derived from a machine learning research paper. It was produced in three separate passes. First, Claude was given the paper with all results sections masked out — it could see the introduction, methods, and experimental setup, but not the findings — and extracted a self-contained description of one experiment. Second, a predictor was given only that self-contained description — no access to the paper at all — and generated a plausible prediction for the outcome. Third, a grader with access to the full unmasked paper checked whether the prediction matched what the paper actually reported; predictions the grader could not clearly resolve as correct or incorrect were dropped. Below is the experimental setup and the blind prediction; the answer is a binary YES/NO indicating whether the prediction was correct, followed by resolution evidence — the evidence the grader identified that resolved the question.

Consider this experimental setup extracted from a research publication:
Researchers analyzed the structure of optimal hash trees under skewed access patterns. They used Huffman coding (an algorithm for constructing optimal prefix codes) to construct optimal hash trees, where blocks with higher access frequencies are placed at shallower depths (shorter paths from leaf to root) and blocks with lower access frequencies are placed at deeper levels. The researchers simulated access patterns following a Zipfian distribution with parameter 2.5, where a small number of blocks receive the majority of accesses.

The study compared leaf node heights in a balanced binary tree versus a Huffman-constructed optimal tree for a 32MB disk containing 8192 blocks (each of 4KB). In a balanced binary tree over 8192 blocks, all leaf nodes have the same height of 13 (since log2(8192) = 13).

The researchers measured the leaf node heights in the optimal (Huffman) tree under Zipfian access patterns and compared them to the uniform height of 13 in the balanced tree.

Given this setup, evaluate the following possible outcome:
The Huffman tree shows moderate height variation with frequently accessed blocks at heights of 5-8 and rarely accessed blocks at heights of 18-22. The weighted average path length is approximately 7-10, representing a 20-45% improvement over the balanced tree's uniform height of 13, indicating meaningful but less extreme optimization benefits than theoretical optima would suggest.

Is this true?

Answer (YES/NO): NO